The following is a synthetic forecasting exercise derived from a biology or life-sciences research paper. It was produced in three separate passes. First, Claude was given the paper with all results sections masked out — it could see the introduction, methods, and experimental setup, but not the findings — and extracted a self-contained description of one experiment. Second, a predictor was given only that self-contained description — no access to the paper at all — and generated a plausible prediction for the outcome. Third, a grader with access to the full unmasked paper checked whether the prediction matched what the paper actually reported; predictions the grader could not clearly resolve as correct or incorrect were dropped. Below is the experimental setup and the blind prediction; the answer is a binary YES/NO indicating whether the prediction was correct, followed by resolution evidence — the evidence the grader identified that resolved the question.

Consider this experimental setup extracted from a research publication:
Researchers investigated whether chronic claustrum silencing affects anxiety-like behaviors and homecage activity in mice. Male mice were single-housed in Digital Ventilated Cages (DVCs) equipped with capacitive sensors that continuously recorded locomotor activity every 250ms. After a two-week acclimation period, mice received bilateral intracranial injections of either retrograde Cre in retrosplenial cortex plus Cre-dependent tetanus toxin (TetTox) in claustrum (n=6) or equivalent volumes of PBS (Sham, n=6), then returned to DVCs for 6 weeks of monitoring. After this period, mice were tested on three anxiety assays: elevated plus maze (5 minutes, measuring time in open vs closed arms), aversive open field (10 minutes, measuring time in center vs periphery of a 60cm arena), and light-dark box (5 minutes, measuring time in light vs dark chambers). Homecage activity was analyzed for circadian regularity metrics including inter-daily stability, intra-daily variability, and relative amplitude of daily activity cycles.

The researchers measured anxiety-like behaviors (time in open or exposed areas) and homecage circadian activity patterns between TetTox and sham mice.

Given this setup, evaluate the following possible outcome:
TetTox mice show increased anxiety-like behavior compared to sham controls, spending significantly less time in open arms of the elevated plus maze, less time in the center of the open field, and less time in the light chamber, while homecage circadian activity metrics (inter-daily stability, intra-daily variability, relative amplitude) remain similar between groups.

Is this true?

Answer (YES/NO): NO